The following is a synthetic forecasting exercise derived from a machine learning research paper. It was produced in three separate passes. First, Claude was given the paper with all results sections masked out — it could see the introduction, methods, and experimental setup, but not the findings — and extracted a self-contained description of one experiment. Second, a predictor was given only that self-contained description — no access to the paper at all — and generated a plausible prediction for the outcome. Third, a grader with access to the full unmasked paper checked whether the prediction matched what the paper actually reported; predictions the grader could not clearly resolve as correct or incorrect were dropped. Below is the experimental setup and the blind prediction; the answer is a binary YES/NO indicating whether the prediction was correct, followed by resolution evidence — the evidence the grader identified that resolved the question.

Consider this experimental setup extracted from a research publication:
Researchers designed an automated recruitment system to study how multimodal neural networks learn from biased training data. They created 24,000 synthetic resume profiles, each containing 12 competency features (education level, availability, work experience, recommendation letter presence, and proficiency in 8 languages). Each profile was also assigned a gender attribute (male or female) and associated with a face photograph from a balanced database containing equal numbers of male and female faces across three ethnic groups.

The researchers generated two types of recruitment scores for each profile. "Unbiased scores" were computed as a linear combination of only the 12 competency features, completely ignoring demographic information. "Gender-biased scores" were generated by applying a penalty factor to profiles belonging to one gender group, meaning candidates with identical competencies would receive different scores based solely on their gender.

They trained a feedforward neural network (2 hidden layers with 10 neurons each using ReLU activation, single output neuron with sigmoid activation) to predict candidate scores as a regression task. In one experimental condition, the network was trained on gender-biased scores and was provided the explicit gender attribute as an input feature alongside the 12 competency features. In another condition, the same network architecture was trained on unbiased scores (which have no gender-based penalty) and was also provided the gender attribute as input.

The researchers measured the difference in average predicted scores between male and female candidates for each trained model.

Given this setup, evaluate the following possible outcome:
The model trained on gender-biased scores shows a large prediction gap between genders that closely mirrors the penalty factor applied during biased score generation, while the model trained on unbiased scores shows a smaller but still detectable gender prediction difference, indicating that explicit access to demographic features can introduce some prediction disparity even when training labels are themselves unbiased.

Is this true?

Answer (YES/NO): NO